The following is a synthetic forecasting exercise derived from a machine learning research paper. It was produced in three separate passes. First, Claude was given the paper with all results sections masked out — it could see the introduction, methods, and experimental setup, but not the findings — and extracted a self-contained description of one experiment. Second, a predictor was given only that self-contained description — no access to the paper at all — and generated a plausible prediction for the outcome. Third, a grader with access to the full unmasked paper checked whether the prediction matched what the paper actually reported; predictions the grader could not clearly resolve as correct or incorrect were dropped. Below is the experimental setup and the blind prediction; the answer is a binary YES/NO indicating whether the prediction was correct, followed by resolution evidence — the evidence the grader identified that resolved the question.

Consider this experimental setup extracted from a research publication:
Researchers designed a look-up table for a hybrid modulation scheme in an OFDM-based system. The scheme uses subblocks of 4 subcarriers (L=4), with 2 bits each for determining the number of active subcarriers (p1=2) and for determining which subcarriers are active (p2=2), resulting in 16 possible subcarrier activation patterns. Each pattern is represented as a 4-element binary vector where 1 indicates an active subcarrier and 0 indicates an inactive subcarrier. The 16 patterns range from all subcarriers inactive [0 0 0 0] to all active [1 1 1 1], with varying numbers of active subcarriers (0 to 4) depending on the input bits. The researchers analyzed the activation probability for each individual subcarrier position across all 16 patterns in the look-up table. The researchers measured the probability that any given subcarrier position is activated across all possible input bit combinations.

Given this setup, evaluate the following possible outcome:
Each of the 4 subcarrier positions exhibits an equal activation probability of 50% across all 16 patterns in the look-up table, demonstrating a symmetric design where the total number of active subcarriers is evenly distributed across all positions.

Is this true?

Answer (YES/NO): YES